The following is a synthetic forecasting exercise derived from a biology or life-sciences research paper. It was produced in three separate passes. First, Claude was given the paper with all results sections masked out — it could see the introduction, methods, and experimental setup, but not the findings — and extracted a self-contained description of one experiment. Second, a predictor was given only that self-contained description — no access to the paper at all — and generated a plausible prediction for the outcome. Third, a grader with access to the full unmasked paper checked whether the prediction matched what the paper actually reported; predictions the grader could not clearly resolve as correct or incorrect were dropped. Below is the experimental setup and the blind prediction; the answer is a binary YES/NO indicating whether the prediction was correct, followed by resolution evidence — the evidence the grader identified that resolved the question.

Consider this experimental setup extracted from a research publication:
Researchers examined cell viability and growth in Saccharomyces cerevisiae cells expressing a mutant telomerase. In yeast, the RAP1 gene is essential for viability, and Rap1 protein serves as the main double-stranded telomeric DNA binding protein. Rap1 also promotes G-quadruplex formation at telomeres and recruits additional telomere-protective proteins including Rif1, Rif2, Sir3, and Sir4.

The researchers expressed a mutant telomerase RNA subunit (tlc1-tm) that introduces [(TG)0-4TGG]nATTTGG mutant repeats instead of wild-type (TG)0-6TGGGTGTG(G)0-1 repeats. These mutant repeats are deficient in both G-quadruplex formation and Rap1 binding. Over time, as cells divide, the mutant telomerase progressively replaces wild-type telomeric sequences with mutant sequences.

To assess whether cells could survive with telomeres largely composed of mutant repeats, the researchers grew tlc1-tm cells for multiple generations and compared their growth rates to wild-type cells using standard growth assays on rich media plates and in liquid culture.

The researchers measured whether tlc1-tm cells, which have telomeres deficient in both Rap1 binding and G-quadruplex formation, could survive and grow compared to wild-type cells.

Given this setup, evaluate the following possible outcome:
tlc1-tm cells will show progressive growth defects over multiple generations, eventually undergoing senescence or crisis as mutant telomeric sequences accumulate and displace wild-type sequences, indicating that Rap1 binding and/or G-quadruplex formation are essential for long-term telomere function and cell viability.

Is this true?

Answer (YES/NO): NO